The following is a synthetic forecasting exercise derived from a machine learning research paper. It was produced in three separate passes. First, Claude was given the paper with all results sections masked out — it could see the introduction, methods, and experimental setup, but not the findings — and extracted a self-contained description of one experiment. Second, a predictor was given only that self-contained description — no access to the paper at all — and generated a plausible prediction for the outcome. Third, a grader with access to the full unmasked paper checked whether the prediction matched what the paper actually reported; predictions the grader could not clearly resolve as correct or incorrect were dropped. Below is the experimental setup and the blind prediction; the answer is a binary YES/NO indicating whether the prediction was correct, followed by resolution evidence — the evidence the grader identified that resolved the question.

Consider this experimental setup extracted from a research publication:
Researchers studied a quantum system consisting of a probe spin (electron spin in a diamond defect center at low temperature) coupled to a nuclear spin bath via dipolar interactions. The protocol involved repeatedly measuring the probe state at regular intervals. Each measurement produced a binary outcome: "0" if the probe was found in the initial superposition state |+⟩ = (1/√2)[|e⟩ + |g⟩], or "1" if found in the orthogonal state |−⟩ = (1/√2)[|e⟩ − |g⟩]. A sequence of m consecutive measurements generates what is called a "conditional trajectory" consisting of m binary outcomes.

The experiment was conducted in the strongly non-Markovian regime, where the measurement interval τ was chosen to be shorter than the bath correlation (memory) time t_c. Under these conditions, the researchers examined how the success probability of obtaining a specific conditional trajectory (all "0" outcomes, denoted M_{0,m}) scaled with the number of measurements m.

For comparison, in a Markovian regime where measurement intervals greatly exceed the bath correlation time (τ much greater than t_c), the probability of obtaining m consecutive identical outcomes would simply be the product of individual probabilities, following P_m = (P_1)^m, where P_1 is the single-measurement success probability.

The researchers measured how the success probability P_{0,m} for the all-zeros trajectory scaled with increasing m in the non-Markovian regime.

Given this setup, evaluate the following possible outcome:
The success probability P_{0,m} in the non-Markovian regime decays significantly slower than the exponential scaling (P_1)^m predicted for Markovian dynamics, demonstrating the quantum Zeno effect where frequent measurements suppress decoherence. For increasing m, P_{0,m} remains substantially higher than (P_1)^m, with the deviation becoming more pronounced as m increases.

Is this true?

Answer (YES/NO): YES